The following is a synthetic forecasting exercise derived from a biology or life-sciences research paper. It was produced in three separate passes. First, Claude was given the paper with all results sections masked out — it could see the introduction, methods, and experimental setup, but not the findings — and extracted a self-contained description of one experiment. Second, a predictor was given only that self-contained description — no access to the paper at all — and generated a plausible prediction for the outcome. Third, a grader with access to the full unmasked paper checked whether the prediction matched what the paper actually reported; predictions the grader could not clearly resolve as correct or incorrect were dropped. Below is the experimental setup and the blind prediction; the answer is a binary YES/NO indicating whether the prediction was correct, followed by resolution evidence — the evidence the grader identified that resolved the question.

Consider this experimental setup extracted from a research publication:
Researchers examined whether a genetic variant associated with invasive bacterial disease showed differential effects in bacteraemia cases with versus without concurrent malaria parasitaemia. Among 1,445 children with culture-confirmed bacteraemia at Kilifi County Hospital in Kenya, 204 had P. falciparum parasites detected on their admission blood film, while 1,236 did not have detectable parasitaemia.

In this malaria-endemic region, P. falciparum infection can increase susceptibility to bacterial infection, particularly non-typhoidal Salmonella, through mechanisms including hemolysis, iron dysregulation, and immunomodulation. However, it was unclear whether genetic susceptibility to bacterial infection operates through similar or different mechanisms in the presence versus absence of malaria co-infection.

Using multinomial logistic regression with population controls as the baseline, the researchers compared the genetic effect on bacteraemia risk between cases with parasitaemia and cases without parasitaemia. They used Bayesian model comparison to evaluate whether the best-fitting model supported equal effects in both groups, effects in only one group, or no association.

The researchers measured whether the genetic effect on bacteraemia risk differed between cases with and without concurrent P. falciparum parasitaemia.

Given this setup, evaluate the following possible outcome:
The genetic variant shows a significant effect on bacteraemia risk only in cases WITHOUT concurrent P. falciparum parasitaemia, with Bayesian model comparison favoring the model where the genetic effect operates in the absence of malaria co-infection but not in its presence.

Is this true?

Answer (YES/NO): NO